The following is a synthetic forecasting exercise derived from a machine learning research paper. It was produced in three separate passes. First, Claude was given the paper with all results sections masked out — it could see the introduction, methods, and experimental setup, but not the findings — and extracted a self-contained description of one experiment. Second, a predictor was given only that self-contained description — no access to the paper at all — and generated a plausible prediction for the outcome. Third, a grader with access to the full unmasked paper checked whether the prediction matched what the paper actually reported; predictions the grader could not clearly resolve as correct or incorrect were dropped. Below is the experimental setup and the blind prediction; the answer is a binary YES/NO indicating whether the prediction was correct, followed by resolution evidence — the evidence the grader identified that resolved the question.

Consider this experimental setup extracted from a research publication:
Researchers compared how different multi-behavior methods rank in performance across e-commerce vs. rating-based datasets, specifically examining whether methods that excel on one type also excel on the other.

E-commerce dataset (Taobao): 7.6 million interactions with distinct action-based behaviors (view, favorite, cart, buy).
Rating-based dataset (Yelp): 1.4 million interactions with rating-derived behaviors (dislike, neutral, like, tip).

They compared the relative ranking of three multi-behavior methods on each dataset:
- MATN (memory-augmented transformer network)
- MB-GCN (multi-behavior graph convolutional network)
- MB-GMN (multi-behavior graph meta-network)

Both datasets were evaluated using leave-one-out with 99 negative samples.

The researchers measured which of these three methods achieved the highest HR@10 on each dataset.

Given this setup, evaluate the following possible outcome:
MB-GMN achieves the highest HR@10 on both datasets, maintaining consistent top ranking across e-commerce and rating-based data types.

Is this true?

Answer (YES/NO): YES